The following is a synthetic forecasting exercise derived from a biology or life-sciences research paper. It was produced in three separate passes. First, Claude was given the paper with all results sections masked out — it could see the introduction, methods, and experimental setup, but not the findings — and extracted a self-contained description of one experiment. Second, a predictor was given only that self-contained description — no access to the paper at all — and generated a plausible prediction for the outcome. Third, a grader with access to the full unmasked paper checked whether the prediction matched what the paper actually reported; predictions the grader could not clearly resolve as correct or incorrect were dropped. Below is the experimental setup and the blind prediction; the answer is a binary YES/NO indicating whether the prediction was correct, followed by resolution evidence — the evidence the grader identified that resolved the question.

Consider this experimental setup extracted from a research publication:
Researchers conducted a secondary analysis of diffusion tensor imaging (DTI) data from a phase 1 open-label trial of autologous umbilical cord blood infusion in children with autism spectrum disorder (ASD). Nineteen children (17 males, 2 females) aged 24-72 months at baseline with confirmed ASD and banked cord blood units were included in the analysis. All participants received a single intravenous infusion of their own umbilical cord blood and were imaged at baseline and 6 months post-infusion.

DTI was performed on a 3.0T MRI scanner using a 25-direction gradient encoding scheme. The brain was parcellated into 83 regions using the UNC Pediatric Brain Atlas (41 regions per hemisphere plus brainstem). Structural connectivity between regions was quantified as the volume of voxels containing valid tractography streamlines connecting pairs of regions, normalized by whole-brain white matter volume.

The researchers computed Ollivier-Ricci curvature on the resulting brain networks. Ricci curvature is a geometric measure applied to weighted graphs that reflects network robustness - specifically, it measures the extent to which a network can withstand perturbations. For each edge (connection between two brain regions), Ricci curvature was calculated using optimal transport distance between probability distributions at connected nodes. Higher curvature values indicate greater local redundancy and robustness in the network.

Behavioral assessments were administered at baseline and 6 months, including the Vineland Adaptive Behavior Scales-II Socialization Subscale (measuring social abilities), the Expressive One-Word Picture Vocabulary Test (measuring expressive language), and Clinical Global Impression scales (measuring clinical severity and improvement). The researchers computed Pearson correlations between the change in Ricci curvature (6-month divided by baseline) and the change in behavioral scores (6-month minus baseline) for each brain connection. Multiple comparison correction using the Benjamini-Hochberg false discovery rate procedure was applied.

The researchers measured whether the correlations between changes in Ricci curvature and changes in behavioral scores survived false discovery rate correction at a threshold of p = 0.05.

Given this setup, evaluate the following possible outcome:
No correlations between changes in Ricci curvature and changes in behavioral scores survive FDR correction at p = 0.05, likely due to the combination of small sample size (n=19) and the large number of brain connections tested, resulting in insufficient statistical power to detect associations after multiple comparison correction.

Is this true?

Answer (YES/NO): YES